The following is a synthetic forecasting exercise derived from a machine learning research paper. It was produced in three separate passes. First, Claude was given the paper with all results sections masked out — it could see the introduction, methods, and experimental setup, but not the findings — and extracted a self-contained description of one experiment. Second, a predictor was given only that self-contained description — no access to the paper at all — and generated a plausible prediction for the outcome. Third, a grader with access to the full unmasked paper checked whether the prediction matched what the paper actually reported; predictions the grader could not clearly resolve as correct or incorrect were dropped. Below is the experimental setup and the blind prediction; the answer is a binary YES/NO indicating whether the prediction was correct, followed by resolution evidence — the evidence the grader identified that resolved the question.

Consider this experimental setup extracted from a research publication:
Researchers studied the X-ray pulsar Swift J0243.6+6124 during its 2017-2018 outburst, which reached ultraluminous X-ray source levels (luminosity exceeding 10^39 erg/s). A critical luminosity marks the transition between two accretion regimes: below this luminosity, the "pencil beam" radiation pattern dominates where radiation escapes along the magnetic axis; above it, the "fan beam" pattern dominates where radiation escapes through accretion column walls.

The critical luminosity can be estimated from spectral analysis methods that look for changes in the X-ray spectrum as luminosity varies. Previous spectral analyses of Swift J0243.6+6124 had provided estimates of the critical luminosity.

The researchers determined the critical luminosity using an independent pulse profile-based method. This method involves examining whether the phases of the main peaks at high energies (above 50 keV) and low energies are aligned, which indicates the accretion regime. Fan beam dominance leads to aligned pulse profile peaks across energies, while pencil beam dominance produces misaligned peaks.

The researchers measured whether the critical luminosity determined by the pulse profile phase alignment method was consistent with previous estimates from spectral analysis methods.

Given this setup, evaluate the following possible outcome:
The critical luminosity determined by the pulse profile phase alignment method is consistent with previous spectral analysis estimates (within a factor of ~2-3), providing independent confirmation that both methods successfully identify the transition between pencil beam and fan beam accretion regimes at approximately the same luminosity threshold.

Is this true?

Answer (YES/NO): YES